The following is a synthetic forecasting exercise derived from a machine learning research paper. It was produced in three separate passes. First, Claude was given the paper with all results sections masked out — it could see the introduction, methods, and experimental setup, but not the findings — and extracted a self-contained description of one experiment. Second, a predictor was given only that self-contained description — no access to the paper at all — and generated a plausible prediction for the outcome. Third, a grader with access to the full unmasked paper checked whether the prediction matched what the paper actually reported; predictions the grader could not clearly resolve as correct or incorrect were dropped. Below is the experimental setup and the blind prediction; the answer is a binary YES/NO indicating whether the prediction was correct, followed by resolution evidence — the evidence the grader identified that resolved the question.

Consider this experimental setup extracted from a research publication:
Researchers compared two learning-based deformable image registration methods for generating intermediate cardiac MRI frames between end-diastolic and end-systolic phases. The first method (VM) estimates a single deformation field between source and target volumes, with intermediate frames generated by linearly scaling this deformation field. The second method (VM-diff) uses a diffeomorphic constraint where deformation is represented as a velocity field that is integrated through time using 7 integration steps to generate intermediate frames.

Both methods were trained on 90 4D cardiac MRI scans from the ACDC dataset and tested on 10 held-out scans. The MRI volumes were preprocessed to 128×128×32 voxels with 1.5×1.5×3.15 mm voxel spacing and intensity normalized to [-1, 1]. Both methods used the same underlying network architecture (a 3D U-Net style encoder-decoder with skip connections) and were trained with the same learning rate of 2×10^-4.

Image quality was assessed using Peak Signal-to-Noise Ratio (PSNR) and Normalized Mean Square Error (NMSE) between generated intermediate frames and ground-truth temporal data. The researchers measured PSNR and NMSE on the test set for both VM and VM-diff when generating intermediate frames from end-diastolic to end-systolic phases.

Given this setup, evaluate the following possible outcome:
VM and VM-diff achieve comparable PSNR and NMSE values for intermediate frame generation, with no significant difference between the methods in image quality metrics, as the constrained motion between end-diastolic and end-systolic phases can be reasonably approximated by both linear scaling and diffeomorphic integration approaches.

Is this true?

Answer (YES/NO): NO